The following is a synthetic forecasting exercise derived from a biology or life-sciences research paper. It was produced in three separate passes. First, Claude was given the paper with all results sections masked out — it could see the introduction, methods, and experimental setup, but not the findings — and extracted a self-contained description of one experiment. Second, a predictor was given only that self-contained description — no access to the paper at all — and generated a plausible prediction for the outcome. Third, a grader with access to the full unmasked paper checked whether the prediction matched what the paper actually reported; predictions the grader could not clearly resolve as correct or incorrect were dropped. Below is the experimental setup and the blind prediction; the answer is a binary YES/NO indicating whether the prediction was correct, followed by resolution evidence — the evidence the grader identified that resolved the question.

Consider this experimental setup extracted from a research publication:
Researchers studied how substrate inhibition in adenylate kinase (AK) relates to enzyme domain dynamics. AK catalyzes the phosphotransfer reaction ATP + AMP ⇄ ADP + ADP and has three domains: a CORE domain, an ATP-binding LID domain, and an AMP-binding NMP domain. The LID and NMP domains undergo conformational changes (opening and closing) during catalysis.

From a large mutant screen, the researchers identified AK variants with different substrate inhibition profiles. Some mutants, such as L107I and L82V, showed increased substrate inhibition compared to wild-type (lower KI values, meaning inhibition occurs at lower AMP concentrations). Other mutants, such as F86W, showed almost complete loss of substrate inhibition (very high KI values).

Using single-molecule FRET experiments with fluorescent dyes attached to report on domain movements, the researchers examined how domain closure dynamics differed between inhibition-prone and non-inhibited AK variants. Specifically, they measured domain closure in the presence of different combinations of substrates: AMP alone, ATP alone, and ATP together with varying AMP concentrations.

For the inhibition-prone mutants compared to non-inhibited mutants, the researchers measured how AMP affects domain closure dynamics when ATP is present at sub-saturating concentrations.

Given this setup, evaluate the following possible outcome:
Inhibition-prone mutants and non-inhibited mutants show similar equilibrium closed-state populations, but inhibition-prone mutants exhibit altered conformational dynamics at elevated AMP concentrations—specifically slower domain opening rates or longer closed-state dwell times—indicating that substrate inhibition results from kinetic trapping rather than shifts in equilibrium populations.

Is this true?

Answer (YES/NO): NO